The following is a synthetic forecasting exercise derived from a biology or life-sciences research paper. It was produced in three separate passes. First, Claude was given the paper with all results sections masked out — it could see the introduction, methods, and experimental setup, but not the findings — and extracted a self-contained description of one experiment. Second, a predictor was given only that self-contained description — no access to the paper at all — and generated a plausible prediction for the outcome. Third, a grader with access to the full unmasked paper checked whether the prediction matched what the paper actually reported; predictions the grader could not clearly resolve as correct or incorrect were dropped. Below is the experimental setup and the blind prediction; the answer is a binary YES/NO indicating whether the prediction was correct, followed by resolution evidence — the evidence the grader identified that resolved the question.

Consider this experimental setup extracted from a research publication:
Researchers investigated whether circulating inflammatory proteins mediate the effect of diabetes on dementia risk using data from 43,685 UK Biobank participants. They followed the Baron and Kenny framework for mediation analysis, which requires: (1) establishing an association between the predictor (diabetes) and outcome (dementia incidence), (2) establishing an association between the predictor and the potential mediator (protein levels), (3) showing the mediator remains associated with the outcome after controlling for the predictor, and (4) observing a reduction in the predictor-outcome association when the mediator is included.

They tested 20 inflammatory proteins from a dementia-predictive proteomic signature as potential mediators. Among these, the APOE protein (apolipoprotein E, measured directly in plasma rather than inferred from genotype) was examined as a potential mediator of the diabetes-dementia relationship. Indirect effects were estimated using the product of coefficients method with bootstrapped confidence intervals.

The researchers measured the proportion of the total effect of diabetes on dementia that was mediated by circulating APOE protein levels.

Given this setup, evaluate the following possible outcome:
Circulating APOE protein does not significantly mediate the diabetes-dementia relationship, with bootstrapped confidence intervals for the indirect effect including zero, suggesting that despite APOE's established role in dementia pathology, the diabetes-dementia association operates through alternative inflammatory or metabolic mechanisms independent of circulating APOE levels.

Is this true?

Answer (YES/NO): NO